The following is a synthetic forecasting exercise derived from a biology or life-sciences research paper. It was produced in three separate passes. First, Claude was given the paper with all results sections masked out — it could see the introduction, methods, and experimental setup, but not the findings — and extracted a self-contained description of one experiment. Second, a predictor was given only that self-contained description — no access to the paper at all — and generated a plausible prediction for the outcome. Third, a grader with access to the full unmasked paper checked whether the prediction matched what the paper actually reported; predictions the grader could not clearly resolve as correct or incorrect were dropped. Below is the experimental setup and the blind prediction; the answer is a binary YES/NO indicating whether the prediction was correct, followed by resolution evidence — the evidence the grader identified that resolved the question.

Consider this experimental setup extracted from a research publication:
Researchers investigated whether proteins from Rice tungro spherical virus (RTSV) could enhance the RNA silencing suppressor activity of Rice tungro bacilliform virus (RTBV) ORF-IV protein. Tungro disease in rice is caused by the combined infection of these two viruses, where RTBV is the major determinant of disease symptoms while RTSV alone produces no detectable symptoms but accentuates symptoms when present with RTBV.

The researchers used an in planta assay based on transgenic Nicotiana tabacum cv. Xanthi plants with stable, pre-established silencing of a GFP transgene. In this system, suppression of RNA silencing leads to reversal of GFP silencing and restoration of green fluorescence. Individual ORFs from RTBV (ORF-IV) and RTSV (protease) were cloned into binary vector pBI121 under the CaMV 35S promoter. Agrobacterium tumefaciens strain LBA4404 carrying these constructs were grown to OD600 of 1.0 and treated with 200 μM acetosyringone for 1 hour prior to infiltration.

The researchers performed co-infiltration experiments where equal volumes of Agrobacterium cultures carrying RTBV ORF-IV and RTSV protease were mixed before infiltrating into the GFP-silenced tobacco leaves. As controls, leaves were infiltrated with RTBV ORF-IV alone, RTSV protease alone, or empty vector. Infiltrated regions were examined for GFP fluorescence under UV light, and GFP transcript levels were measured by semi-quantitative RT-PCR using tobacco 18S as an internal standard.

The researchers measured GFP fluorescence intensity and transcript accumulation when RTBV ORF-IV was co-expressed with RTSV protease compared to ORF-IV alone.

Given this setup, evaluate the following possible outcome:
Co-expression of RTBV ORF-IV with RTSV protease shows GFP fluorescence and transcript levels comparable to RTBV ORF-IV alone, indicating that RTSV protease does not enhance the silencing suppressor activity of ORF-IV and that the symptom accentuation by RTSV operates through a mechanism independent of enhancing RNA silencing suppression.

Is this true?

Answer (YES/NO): NO